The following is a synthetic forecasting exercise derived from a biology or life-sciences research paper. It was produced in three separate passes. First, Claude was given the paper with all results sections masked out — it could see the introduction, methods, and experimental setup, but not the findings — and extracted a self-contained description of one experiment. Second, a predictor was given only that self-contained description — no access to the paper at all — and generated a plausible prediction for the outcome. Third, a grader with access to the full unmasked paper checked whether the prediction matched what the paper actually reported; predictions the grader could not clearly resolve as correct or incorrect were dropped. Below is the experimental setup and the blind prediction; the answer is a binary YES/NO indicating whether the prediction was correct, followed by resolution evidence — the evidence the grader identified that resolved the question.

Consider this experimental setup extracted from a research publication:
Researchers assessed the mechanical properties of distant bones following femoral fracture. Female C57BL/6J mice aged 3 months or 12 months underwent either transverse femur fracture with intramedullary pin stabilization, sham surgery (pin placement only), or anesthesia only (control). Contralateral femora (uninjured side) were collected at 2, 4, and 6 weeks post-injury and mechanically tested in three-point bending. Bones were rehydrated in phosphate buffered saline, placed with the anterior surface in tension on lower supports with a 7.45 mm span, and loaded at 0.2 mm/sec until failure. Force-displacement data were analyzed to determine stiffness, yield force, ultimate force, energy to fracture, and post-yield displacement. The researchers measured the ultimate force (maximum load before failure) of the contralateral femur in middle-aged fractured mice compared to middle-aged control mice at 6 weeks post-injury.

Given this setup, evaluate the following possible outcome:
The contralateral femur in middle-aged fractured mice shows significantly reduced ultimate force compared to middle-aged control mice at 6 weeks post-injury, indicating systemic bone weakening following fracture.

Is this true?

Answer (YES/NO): NO